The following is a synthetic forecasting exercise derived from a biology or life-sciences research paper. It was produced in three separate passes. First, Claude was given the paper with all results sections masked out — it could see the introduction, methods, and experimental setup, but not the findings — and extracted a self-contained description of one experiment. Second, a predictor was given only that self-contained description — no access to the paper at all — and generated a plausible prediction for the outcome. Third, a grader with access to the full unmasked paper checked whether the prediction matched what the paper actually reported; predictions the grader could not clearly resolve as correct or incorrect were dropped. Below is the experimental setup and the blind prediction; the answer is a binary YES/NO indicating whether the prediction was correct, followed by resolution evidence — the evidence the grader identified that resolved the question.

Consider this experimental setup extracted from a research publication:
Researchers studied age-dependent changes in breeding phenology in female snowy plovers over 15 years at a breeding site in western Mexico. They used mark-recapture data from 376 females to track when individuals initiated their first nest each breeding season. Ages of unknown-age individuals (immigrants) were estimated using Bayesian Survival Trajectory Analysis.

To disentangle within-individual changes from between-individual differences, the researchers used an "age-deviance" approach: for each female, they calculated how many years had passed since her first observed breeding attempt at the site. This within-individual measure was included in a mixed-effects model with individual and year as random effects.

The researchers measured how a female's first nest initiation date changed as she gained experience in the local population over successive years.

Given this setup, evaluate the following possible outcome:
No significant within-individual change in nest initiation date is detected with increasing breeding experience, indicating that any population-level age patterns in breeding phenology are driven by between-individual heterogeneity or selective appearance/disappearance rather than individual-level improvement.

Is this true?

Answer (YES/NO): NO